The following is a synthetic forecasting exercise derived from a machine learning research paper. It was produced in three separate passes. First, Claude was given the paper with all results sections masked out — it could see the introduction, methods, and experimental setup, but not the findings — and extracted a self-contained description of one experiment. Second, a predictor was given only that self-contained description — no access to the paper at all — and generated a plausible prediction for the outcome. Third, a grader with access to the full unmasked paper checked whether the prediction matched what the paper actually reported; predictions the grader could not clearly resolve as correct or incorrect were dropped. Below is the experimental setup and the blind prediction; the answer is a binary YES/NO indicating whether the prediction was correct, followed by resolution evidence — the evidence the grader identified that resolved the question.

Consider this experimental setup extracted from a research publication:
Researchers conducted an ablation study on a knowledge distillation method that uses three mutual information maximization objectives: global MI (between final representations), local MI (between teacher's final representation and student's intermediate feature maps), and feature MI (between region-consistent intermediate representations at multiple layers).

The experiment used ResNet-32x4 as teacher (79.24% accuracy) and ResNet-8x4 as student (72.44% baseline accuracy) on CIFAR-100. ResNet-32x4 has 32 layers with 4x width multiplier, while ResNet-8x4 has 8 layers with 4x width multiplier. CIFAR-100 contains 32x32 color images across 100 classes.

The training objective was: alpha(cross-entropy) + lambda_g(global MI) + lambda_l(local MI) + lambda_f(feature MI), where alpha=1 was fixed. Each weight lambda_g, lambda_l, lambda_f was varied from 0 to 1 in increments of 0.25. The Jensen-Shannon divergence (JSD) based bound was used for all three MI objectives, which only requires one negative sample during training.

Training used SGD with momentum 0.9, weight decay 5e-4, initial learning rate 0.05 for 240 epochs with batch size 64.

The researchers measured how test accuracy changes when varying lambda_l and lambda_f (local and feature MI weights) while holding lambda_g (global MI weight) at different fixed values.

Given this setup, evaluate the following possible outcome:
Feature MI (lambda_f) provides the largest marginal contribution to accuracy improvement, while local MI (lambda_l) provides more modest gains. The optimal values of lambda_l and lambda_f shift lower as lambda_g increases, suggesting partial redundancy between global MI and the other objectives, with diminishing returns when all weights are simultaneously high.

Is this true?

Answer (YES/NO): NO